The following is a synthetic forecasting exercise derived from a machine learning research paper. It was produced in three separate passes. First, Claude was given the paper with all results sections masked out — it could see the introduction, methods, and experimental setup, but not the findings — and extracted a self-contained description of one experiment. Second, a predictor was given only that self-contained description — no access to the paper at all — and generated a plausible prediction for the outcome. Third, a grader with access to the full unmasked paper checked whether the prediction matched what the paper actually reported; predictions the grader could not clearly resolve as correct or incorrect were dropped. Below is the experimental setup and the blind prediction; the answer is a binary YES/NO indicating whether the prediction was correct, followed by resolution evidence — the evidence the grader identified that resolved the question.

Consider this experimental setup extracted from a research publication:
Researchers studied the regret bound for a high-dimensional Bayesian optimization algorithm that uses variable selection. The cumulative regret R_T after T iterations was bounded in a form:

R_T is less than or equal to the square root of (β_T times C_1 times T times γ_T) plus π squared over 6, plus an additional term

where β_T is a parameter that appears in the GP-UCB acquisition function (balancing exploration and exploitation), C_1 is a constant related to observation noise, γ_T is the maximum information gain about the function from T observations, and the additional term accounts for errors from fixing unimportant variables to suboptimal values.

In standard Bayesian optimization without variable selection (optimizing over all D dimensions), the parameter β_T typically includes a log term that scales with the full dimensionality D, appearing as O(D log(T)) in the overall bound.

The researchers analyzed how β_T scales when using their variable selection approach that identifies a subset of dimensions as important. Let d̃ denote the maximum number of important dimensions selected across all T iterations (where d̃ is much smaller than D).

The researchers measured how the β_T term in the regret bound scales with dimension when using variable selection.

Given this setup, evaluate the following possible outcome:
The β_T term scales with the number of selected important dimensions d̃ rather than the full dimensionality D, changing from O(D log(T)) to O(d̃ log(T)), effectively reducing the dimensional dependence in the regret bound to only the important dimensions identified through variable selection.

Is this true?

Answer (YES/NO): YES